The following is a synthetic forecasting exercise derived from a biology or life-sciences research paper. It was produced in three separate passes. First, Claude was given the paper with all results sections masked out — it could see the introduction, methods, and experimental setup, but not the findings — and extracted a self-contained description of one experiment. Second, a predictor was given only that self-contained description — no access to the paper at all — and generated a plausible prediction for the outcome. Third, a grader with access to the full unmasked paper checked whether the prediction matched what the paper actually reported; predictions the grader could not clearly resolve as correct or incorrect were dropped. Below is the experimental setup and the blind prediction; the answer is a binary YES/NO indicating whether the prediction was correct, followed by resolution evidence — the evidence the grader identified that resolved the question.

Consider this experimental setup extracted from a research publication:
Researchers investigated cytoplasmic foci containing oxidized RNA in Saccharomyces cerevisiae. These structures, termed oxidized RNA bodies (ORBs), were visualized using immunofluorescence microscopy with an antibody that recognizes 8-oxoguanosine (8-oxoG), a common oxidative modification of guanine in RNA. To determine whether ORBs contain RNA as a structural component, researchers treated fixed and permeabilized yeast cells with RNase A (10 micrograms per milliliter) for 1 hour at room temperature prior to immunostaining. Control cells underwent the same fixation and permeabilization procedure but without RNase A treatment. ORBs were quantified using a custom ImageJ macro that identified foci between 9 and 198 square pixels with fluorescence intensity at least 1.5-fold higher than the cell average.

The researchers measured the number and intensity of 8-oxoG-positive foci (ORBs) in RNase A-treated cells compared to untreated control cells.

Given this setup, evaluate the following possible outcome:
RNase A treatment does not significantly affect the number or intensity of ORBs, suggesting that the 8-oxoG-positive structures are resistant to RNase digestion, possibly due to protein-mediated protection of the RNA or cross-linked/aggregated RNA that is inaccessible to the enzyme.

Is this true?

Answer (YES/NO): NO